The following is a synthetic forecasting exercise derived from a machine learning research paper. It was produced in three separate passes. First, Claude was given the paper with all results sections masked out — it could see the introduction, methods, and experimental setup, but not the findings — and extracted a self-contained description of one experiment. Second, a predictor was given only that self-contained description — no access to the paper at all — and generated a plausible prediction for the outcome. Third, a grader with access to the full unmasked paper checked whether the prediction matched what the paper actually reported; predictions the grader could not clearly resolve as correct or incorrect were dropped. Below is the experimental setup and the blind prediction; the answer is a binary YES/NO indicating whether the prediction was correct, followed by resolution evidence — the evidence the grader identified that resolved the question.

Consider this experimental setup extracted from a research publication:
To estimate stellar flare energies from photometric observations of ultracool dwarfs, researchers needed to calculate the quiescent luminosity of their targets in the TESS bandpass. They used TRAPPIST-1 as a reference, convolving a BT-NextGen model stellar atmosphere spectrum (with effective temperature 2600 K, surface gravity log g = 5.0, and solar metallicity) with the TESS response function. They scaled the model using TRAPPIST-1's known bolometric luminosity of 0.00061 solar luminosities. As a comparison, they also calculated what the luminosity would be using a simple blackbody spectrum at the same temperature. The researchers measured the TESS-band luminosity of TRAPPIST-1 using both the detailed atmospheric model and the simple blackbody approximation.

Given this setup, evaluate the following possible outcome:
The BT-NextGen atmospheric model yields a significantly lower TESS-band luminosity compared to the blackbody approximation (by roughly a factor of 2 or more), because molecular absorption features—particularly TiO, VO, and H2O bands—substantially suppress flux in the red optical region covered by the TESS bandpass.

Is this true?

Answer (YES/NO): NO